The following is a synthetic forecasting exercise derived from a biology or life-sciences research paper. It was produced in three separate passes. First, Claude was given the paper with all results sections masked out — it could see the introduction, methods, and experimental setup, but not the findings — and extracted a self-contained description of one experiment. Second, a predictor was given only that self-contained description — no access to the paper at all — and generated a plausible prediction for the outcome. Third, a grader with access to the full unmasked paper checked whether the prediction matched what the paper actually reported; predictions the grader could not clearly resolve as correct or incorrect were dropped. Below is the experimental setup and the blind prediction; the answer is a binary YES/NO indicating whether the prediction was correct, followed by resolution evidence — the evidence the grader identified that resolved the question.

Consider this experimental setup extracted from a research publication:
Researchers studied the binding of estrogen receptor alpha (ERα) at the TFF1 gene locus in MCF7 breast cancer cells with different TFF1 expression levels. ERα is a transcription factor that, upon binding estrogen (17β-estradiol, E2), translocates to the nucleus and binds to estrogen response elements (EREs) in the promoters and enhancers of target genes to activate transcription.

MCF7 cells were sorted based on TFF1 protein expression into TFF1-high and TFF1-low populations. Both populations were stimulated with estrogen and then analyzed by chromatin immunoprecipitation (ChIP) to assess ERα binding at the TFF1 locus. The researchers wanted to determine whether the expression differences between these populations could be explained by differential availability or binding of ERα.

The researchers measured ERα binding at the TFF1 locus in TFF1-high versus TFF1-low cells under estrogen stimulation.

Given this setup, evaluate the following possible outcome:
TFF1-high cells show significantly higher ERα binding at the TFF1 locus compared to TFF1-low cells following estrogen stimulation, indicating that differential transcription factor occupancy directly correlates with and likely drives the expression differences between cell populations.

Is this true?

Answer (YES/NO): YES